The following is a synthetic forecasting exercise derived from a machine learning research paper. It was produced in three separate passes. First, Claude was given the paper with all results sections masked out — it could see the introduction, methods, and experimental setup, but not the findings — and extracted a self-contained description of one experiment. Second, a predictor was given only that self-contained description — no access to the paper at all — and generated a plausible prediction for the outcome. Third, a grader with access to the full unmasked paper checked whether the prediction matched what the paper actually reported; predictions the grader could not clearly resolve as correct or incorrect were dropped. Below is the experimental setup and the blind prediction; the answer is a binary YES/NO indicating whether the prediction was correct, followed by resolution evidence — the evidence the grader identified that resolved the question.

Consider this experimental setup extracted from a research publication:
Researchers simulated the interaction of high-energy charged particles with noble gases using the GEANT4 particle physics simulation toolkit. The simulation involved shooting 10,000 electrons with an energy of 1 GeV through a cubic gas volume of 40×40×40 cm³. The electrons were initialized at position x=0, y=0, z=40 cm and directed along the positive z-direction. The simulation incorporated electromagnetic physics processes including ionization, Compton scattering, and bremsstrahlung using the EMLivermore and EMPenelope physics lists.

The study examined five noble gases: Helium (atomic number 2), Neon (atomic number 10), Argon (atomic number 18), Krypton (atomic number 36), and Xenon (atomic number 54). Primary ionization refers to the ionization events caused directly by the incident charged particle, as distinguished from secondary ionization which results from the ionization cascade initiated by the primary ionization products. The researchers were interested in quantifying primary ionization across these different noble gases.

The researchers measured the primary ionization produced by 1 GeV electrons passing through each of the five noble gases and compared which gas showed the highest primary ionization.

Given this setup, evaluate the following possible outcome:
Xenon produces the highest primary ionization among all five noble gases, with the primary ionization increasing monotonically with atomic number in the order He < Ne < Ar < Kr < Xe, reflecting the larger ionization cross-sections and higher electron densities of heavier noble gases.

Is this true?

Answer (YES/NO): YES